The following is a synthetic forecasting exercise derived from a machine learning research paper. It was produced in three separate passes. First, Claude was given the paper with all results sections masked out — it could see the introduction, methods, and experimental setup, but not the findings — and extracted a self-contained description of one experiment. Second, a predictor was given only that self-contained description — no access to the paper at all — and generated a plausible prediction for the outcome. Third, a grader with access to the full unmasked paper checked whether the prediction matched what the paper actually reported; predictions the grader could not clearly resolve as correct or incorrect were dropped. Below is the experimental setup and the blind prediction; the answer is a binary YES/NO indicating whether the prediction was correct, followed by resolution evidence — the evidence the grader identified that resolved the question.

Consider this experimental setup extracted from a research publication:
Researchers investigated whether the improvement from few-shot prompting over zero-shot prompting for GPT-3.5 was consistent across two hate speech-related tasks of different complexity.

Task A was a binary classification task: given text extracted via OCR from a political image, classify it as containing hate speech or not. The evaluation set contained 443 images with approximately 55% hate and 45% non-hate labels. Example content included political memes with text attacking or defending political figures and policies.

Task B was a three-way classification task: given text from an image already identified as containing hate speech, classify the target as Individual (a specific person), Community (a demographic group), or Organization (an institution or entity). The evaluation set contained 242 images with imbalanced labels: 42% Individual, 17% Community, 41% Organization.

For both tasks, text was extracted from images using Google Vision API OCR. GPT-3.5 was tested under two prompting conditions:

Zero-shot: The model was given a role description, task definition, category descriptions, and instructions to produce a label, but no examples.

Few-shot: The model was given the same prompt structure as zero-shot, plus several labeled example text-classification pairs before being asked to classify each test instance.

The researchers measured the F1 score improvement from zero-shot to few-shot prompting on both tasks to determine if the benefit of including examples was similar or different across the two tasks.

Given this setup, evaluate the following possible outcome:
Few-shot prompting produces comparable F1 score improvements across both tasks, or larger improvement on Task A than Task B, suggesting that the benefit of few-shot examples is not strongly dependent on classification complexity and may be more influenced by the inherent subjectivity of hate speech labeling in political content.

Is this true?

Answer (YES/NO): YES